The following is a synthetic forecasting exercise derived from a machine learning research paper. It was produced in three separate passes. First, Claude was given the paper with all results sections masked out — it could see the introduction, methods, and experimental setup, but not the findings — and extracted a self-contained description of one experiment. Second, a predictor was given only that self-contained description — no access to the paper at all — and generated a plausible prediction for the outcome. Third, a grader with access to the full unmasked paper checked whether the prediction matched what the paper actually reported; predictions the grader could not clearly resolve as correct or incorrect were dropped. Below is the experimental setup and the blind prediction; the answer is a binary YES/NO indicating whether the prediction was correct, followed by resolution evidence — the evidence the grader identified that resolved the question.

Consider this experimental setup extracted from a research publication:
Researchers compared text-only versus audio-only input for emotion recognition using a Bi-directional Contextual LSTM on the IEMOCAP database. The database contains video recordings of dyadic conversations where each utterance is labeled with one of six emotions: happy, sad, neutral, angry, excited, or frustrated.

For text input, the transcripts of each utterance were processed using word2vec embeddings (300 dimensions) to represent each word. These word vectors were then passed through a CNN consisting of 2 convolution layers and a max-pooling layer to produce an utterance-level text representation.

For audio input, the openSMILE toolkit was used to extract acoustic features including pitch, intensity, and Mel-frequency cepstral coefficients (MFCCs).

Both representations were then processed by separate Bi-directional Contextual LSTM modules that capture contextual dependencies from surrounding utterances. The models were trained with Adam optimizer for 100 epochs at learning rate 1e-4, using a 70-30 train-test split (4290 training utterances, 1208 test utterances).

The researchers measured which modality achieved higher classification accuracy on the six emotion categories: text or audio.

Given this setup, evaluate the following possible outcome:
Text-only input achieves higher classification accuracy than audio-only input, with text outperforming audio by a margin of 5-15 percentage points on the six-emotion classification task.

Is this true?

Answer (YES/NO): YES